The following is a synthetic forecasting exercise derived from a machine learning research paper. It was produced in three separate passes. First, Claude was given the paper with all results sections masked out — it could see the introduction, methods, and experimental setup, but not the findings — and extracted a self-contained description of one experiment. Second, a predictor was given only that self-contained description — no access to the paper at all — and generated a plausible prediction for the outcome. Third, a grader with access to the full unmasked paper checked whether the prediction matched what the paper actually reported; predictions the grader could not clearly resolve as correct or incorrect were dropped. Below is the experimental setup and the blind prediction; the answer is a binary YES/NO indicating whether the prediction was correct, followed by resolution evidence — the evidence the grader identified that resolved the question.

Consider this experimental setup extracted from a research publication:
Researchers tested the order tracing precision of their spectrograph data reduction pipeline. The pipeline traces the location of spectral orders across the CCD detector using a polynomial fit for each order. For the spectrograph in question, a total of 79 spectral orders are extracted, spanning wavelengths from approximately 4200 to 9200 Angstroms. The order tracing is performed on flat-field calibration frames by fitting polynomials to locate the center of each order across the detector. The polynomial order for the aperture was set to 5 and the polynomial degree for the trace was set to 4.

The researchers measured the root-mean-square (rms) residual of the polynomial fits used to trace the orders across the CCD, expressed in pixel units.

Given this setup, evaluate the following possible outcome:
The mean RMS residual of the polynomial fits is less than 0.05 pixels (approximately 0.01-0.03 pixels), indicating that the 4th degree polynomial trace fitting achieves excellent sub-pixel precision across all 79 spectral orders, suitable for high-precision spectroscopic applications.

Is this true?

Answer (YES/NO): YES